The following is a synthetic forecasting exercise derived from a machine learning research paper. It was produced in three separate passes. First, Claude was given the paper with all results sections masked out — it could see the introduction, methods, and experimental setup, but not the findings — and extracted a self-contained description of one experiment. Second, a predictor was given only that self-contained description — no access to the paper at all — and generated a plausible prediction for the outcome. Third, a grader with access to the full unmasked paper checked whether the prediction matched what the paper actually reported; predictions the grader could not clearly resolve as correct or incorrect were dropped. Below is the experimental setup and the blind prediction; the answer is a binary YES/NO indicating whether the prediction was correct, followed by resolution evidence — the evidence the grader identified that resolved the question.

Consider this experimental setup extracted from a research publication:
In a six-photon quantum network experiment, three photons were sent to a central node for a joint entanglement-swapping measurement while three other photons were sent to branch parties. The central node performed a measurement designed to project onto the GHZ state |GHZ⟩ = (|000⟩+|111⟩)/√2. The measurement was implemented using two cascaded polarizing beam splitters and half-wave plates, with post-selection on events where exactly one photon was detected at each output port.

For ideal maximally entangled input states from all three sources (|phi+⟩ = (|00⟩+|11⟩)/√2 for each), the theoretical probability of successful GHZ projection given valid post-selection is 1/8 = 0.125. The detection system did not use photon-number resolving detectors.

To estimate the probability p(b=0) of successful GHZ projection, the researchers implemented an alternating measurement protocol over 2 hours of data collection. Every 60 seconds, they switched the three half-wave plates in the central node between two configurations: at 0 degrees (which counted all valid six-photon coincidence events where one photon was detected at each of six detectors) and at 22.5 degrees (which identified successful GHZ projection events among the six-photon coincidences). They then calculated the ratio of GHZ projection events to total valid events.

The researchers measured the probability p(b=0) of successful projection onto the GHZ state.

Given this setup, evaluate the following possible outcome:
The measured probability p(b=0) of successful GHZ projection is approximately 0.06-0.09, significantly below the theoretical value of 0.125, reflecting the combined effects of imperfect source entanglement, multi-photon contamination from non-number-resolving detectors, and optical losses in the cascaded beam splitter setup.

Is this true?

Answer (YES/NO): NO